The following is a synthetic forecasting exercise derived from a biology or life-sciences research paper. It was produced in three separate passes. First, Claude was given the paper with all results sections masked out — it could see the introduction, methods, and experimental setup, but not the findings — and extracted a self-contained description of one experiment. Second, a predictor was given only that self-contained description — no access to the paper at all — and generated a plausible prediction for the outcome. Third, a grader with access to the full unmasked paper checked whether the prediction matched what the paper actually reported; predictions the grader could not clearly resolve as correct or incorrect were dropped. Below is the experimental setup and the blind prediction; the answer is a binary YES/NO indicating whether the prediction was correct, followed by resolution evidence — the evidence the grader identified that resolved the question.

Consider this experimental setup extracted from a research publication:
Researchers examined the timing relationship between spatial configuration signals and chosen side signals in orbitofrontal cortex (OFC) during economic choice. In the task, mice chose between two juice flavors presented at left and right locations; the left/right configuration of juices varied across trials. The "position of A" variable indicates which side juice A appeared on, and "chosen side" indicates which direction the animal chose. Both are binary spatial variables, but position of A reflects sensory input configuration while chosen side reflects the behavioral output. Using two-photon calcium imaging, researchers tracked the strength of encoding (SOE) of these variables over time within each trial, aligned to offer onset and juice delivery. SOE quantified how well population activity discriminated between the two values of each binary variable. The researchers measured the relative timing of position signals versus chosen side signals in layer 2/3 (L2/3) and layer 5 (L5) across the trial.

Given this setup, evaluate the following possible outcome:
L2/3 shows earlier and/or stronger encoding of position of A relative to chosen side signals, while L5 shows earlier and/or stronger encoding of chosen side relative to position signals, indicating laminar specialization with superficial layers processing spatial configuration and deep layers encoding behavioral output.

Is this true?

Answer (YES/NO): YES